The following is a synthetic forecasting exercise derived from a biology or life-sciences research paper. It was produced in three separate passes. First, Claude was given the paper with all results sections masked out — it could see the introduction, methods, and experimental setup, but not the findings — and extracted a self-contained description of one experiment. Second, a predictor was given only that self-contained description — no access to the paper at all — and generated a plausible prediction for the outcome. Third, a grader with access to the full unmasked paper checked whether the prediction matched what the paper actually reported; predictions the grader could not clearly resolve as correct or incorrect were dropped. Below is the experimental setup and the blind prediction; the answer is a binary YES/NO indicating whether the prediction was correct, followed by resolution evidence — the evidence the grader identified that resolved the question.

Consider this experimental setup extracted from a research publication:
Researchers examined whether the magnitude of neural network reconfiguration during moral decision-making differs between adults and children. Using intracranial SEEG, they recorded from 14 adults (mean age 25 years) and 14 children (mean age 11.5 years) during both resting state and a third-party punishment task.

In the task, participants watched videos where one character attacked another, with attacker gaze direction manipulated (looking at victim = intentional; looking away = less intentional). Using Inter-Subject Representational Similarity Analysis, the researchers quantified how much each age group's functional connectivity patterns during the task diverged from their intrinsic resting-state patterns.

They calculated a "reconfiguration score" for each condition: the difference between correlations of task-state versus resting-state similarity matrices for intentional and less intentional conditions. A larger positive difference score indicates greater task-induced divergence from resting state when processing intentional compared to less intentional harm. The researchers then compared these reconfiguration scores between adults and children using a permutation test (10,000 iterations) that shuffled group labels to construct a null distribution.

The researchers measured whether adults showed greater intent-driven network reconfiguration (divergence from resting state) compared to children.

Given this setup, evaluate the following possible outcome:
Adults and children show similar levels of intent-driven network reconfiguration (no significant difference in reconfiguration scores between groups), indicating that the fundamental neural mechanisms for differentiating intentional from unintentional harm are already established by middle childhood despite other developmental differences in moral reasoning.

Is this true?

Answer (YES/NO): NO